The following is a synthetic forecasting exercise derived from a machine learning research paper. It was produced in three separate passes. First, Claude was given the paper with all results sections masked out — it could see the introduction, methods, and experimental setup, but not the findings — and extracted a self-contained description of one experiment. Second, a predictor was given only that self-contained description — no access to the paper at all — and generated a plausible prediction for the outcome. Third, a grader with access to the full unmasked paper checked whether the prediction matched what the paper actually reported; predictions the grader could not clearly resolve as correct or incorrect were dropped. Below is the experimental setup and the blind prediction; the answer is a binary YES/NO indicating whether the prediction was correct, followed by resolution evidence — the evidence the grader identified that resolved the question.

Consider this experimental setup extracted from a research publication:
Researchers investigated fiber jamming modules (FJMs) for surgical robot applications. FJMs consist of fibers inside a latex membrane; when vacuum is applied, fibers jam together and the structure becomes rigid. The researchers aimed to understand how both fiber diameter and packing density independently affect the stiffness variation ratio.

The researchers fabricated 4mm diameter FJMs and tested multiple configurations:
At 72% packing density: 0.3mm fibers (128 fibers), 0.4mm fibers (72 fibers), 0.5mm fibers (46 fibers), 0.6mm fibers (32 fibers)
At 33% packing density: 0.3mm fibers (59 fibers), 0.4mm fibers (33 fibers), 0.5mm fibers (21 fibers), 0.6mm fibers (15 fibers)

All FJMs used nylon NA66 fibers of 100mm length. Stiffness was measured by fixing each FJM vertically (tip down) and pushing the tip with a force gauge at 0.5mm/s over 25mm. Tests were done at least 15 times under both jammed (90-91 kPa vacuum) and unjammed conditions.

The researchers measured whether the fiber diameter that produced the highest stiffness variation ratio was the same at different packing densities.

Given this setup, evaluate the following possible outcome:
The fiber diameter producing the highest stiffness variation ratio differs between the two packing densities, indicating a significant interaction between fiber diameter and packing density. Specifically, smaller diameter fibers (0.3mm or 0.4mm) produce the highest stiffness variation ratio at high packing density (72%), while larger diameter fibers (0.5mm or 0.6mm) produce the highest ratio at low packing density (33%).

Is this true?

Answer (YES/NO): NO